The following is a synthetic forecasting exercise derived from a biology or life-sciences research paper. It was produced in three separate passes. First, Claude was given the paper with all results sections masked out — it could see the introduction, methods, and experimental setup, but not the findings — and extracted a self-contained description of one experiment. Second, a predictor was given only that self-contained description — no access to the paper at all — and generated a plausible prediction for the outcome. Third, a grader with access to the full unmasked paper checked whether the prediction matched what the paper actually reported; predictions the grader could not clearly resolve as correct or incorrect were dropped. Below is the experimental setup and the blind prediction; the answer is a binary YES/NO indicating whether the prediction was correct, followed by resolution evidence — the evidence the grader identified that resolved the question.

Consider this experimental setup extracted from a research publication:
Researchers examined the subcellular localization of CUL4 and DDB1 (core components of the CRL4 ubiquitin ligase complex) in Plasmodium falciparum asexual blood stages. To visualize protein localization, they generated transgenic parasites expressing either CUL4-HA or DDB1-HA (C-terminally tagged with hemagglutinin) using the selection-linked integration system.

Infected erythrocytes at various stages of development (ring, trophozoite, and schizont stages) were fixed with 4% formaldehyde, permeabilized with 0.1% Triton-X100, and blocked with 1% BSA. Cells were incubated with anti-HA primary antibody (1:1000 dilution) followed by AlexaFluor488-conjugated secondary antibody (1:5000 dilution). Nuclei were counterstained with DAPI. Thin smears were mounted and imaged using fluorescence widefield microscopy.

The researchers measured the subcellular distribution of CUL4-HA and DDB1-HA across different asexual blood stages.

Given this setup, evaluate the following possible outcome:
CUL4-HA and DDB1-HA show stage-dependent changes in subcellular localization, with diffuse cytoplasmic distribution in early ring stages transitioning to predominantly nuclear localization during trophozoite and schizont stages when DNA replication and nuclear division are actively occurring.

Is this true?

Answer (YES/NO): NO